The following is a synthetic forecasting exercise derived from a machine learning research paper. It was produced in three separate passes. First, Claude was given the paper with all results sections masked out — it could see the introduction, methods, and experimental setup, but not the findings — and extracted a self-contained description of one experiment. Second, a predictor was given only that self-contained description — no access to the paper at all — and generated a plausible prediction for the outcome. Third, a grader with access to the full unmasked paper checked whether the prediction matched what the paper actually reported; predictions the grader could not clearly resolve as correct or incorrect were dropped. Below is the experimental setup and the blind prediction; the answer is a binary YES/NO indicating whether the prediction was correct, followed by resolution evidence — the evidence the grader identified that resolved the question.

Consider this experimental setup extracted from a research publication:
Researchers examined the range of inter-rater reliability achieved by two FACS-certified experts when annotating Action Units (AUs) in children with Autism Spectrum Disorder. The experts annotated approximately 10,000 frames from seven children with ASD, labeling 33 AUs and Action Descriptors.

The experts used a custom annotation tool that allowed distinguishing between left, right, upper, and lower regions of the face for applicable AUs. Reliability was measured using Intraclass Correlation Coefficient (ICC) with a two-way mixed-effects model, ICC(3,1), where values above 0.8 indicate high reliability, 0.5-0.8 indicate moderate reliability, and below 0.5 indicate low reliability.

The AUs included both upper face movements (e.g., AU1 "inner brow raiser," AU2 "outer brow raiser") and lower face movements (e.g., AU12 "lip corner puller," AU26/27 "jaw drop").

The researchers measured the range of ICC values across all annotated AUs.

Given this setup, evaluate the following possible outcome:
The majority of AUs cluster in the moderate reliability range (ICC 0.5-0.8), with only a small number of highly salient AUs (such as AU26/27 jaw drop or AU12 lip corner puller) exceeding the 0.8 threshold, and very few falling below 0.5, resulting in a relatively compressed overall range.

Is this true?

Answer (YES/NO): NO